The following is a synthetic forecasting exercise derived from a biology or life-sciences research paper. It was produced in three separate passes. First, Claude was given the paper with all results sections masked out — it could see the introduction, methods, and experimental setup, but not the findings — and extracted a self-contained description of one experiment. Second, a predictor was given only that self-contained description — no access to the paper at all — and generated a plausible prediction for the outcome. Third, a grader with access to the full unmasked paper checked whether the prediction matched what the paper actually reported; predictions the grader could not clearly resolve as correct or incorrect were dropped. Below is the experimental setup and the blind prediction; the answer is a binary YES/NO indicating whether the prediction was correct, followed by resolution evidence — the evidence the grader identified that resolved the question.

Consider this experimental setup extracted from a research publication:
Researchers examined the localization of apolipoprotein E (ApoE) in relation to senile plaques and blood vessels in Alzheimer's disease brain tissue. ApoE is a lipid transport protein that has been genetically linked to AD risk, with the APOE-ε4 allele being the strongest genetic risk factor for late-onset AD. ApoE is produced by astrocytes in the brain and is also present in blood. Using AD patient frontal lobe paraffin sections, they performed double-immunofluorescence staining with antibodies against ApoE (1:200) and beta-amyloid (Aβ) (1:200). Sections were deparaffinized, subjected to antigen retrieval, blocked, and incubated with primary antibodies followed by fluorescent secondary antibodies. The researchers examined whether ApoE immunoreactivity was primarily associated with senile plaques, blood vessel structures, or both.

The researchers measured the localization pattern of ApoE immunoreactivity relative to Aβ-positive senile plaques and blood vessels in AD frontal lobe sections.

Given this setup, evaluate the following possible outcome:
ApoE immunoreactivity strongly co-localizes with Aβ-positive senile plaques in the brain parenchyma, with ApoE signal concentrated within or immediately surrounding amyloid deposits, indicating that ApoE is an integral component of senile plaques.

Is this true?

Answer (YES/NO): NO